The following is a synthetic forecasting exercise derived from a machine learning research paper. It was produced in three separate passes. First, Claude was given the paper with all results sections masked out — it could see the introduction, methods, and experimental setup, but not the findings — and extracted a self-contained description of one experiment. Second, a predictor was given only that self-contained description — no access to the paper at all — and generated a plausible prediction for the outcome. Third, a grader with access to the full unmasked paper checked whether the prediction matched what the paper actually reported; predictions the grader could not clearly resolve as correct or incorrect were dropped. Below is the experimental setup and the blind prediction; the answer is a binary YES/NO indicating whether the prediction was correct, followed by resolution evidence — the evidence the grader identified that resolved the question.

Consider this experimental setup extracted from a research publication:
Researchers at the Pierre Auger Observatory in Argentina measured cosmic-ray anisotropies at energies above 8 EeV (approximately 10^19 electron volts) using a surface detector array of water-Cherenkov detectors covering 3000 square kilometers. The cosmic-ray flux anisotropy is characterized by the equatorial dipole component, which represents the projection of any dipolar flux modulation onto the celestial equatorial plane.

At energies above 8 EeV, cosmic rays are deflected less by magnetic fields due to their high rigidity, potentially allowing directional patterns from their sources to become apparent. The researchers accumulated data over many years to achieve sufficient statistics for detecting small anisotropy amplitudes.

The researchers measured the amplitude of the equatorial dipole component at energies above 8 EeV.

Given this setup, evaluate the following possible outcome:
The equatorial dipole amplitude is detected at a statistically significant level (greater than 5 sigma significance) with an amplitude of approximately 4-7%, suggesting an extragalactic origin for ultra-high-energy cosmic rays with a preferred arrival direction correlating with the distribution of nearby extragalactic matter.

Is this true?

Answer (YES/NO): YES